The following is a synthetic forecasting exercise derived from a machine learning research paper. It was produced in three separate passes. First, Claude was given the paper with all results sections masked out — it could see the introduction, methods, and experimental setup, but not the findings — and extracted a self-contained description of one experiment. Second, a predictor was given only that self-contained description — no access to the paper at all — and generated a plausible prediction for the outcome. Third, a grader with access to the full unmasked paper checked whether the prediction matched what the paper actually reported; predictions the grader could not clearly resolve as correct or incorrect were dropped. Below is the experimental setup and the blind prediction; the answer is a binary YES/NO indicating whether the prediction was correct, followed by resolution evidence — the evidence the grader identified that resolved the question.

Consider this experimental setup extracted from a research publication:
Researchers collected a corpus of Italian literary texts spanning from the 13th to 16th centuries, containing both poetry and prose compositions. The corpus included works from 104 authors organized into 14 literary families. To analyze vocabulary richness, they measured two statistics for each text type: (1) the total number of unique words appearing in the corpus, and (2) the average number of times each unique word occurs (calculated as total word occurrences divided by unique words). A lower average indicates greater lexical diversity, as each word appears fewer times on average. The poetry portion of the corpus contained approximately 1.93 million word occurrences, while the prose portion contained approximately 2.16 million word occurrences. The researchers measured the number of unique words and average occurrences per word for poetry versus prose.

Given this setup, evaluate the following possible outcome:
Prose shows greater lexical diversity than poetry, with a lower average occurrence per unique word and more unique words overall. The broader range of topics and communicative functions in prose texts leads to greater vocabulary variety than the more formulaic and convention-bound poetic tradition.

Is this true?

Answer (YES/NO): NO